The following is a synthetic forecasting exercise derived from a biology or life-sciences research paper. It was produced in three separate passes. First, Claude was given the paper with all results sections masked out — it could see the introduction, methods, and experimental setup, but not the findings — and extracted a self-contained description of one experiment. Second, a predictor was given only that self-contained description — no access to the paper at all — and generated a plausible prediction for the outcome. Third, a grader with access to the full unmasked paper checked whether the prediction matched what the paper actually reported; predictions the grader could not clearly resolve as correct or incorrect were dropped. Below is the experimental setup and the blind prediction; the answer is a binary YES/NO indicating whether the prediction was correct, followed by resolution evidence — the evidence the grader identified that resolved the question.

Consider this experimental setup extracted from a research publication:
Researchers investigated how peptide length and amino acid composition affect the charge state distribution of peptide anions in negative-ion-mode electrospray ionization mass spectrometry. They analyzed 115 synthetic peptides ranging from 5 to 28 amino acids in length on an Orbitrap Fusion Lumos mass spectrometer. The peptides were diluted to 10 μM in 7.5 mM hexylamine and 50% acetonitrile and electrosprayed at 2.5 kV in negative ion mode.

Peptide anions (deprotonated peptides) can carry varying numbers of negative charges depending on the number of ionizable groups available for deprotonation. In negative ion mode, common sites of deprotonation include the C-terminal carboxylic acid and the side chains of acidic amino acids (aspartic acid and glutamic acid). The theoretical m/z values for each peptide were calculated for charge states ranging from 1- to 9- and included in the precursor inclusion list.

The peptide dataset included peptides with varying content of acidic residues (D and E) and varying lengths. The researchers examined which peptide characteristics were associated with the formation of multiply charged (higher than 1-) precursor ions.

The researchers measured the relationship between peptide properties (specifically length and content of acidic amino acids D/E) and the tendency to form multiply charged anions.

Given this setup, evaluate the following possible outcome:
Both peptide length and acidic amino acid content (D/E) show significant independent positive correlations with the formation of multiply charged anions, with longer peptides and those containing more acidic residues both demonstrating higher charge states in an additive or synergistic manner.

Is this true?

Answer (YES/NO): YES